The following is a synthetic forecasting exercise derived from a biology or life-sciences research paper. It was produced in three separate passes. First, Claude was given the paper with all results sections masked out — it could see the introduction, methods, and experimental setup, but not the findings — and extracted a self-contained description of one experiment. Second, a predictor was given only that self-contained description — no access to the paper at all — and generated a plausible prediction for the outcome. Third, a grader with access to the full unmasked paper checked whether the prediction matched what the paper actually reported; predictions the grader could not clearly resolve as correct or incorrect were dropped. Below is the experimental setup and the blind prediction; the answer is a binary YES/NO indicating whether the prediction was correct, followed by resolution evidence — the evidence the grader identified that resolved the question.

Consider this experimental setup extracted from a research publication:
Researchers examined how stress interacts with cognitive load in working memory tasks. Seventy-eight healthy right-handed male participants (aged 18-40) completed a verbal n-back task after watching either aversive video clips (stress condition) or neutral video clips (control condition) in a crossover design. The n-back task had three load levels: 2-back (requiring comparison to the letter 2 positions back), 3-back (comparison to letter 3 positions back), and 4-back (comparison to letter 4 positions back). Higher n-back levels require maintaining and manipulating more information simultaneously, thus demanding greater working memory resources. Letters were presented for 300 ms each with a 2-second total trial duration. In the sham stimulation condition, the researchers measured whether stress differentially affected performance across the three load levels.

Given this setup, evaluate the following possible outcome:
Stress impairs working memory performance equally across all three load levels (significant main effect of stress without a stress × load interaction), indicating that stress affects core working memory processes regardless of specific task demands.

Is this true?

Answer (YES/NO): NO